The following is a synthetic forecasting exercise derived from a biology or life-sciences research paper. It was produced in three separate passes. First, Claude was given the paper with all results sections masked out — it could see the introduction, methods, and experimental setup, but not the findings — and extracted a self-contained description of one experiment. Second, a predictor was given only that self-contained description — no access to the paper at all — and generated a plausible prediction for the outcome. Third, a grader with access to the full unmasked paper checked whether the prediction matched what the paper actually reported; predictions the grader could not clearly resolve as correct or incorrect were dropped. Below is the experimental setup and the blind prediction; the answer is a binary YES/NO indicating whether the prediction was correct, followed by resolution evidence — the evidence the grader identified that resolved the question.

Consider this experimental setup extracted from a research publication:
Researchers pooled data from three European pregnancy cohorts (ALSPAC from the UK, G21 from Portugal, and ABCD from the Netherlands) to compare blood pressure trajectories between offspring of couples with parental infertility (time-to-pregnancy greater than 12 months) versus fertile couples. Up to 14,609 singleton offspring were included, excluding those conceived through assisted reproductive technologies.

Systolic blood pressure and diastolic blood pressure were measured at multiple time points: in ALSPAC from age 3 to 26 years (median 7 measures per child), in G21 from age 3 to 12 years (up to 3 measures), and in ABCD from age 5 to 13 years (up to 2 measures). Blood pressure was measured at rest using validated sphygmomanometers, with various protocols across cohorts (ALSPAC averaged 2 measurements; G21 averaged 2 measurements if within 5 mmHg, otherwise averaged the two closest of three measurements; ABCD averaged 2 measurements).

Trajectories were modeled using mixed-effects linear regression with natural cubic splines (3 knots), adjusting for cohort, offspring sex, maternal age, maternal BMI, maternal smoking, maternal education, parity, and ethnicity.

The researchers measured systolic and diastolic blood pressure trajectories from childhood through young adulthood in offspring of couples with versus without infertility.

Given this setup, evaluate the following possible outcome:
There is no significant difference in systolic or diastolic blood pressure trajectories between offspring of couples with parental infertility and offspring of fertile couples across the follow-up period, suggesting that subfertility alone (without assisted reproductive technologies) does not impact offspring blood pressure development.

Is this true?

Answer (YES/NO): NO